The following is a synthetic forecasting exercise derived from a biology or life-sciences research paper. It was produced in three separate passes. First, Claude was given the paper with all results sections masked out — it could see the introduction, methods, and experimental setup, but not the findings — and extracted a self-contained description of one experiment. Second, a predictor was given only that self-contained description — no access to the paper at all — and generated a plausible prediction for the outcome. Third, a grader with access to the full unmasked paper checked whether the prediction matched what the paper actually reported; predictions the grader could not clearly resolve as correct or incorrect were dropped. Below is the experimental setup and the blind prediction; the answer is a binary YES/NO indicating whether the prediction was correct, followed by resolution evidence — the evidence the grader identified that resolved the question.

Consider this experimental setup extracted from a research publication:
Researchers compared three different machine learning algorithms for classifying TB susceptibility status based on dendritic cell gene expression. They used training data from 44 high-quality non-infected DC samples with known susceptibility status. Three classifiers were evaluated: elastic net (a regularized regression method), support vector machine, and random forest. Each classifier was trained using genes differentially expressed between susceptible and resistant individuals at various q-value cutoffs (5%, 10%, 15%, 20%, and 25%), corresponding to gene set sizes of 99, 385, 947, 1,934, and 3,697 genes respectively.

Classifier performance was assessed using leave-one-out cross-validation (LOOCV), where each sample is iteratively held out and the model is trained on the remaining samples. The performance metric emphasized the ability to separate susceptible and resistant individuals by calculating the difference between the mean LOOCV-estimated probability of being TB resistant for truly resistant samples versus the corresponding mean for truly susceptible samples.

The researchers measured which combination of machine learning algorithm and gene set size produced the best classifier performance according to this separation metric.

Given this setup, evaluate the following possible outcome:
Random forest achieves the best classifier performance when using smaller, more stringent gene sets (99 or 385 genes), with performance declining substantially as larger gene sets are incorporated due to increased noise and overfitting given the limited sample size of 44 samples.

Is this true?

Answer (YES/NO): NO